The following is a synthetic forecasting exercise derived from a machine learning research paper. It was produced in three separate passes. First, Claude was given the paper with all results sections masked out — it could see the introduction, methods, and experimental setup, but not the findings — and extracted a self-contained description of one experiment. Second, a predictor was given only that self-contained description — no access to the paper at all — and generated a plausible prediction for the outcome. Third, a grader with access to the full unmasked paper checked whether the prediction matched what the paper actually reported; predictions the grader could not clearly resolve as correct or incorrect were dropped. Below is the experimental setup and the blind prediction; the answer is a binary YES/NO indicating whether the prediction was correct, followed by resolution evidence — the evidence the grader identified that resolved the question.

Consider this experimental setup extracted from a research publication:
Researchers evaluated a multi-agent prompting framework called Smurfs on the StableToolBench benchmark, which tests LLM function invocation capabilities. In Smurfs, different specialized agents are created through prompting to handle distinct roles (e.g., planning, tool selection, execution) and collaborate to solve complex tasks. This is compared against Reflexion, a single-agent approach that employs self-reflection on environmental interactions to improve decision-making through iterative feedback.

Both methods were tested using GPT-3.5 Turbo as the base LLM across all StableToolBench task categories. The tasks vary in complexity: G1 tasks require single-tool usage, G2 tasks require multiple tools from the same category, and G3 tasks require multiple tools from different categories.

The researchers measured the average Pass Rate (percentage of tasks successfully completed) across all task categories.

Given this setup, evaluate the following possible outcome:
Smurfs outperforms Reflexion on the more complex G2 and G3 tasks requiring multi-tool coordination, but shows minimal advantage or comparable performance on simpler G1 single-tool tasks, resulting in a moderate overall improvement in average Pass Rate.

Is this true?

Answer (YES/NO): NO